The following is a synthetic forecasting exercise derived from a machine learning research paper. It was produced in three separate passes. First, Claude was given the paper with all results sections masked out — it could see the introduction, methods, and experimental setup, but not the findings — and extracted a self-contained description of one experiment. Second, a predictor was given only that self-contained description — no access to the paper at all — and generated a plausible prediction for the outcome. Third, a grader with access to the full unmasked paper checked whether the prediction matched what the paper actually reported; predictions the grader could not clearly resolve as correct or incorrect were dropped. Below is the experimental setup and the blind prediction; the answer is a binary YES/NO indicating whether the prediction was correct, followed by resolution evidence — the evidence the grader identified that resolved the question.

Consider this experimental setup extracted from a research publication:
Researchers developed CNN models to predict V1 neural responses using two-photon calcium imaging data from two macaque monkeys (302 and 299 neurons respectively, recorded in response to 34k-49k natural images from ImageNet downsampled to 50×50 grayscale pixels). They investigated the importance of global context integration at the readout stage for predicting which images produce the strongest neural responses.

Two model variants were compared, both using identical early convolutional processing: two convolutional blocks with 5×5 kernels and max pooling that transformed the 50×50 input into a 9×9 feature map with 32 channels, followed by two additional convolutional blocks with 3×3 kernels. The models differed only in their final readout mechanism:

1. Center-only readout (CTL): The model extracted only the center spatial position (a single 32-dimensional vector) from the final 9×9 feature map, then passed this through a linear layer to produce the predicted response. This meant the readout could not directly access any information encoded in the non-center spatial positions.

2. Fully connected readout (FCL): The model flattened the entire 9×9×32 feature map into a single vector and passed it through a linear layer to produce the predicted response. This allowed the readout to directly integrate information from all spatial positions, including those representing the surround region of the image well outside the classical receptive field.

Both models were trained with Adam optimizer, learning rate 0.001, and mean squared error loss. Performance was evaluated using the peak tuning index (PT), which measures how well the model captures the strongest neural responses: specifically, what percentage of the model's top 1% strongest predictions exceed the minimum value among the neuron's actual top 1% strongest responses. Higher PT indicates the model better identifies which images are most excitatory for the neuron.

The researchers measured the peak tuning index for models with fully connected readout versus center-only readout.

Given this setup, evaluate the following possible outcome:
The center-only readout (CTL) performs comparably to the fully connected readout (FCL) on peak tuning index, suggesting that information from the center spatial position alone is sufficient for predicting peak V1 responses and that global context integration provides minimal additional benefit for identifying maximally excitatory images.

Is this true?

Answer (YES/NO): NO